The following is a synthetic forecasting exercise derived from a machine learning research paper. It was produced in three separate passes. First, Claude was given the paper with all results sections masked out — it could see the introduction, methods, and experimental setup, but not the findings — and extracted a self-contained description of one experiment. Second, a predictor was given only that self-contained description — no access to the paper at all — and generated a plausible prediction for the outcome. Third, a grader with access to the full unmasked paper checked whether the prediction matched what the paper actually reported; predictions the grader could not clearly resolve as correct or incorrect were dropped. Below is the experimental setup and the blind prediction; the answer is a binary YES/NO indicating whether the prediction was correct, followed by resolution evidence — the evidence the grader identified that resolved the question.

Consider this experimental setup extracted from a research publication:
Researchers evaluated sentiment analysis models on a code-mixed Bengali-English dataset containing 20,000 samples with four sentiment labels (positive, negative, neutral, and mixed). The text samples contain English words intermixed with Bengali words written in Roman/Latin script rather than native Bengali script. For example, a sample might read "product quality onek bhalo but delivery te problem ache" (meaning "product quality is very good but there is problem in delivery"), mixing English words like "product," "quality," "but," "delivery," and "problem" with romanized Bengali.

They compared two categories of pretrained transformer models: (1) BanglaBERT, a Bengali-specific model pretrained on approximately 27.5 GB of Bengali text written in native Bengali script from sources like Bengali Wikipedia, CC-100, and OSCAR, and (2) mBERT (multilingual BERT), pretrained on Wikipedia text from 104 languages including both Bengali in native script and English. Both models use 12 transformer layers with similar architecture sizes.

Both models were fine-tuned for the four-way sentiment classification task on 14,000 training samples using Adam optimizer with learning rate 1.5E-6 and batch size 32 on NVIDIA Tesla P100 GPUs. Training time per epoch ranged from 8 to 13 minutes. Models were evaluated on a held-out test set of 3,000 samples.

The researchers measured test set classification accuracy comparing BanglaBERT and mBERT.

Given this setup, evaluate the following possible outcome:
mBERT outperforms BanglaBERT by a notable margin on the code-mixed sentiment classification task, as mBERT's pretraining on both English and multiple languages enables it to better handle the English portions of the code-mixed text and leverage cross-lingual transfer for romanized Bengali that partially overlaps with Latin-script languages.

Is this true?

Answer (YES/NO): NO